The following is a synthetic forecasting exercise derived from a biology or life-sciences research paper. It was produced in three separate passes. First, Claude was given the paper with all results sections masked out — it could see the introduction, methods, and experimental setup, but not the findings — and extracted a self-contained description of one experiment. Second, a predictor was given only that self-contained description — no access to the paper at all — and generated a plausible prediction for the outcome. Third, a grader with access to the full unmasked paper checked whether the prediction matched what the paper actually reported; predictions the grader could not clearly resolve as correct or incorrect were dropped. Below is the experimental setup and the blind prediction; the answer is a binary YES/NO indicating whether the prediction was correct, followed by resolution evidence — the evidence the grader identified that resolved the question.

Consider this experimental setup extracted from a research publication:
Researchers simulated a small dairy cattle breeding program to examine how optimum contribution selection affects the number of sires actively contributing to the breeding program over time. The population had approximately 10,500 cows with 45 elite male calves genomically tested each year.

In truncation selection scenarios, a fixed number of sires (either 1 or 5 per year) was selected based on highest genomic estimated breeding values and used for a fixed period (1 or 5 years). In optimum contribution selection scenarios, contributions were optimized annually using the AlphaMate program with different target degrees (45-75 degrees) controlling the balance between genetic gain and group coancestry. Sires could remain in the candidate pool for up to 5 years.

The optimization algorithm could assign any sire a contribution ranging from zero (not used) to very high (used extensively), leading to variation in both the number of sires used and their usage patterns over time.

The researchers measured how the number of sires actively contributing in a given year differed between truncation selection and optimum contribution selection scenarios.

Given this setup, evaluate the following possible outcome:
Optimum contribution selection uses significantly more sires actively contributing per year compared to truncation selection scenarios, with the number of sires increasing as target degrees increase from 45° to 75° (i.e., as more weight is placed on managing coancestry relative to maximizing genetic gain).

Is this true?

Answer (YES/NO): NO